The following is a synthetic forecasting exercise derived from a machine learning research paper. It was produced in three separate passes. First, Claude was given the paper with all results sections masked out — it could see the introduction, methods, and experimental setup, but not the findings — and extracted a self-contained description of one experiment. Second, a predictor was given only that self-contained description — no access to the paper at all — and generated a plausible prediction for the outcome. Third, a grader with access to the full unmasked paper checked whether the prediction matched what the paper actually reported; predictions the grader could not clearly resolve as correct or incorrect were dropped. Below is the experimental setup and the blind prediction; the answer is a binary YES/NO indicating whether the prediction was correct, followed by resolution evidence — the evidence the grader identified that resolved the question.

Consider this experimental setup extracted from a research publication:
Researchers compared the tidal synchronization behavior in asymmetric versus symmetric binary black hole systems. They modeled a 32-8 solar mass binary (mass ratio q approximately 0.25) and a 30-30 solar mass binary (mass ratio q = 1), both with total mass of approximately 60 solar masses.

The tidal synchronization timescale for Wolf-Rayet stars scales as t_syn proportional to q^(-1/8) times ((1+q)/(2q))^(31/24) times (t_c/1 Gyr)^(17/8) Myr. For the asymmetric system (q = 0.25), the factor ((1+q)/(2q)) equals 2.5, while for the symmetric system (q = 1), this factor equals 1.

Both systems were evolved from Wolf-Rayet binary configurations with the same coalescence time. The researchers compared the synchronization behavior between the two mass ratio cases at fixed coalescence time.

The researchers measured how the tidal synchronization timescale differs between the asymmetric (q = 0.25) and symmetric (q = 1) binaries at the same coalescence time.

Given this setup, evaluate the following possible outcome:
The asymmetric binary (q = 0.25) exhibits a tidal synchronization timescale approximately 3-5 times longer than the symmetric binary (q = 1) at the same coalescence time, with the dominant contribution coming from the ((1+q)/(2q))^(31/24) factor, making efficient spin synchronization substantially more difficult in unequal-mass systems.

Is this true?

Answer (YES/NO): YES